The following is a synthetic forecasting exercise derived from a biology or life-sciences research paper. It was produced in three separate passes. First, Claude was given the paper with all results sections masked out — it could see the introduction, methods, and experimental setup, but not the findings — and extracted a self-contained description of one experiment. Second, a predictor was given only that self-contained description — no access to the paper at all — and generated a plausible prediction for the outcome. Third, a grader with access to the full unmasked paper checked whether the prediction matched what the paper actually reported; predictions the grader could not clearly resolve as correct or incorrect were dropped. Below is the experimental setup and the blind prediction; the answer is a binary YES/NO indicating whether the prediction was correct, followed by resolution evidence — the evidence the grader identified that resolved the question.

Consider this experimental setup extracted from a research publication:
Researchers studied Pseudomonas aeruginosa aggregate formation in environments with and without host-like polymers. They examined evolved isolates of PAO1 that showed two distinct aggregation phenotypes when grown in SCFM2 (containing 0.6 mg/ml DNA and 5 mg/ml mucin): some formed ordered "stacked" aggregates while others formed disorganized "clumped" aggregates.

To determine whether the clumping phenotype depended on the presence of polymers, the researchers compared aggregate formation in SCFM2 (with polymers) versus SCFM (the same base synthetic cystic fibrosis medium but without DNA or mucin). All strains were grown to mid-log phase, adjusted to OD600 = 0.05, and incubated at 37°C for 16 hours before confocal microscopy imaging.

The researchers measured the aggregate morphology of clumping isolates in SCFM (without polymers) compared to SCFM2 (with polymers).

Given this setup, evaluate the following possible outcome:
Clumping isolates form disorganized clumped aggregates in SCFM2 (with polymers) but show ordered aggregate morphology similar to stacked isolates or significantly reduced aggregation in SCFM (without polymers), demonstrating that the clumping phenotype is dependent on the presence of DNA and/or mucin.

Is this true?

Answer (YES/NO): NO